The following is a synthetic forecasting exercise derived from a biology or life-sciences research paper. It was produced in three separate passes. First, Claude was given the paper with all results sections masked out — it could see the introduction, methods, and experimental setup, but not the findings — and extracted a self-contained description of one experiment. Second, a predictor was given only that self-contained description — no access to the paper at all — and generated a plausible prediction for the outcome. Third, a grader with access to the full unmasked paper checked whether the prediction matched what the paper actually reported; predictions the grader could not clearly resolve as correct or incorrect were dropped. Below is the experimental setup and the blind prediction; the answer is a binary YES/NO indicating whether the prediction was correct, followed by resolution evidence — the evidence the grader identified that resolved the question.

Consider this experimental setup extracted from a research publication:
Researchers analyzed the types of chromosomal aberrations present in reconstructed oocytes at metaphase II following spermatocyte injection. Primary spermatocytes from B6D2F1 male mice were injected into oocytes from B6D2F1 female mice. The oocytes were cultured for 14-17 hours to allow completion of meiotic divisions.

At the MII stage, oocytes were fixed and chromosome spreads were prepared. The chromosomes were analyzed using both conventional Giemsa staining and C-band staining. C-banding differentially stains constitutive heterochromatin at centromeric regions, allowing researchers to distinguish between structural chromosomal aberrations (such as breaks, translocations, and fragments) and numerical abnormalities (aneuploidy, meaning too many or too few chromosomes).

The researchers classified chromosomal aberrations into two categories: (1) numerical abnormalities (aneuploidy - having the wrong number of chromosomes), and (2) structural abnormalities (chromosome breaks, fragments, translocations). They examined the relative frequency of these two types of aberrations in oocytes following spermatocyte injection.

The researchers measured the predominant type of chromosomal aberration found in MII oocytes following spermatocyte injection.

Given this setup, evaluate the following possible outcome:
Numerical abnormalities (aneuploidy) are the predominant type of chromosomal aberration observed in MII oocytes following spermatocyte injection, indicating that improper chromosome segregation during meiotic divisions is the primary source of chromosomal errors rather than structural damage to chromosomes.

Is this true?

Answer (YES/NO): YES